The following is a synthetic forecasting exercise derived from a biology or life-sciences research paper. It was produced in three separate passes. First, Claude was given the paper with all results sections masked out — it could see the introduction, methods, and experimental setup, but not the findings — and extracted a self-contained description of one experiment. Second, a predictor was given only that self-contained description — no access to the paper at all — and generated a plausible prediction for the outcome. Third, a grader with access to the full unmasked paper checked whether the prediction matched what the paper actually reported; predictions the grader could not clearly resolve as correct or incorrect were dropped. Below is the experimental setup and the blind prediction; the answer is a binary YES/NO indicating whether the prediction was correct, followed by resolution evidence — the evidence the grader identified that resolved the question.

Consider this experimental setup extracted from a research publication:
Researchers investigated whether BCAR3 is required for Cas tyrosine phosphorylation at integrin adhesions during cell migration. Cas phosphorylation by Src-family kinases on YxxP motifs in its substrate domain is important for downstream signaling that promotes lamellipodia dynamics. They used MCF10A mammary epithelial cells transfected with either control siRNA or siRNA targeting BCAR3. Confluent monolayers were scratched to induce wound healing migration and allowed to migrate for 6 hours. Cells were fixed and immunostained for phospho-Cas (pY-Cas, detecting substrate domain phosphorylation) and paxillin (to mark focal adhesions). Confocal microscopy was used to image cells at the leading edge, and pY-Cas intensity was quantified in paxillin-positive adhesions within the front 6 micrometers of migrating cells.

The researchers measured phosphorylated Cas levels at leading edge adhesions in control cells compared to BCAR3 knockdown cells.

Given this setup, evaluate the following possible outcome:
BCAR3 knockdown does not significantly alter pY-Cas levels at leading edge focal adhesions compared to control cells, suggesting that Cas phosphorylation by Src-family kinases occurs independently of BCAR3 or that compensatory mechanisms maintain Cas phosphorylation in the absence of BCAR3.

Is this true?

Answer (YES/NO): NO